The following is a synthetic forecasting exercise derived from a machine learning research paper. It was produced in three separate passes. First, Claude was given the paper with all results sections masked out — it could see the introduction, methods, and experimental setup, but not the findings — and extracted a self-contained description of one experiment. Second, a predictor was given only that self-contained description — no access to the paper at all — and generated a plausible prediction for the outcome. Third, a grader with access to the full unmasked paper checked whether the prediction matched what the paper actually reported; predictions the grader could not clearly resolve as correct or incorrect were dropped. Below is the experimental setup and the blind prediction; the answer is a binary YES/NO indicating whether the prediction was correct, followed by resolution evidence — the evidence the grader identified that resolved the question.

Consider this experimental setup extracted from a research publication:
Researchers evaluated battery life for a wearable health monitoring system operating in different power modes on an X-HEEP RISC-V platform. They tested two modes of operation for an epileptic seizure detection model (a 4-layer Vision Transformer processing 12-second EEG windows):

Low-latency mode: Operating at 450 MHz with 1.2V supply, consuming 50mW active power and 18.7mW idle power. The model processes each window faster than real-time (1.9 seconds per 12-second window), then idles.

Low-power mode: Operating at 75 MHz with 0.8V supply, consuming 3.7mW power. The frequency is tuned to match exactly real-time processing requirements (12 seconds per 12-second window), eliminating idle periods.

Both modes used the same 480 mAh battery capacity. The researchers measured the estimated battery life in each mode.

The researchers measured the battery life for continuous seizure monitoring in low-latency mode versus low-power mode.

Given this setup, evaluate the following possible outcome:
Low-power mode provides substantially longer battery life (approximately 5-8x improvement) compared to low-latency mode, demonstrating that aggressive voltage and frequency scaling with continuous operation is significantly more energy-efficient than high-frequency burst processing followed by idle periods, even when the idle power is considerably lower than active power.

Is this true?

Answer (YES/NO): NO